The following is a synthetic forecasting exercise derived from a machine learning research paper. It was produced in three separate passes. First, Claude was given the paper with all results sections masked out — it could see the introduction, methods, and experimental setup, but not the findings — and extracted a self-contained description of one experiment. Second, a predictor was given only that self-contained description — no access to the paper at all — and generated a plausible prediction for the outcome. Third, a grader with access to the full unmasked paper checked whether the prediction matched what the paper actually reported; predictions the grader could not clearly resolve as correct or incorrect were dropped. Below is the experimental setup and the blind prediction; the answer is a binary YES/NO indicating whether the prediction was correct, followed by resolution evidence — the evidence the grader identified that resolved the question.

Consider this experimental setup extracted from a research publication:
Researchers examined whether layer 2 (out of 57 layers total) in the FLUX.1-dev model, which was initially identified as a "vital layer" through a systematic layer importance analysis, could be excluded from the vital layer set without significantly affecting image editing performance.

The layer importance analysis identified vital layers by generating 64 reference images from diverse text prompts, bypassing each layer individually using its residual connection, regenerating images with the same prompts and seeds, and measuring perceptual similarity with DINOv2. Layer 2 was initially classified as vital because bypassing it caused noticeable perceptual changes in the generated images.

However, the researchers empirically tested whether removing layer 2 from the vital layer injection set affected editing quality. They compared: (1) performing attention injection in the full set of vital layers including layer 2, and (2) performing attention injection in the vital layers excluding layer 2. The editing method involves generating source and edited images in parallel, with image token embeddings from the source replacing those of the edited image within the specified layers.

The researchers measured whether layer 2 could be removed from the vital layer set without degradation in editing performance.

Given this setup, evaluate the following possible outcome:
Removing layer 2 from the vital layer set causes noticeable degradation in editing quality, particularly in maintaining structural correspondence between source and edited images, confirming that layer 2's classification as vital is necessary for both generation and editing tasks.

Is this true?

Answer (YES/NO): NO